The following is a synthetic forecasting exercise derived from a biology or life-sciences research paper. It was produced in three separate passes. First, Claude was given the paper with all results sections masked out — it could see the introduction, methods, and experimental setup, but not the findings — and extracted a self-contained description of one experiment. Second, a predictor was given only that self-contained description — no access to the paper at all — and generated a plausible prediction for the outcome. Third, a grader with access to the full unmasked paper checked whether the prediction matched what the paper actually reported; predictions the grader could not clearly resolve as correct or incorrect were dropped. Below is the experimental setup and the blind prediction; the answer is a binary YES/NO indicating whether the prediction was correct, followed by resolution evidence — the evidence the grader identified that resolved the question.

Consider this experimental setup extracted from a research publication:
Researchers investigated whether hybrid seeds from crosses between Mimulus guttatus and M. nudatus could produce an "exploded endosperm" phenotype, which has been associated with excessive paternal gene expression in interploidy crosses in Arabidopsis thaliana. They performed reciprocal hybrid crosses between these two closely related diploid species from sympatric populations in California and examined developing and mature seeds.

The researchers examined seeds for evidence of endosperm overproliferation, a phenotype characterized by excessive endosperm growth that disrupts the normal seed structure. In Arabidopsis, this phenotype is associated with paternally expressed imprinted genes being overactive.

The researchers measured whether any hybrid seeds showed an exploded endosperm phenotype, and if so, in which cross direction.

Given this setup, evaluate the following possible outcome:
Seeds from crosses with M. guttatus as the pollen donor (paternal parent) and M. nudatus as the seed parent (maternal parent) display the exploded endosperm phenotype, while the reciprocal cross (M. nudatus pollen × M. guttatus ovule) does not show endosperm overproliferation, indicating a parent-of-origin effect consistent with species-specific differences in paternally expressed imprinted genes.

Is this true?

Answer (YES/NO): YES